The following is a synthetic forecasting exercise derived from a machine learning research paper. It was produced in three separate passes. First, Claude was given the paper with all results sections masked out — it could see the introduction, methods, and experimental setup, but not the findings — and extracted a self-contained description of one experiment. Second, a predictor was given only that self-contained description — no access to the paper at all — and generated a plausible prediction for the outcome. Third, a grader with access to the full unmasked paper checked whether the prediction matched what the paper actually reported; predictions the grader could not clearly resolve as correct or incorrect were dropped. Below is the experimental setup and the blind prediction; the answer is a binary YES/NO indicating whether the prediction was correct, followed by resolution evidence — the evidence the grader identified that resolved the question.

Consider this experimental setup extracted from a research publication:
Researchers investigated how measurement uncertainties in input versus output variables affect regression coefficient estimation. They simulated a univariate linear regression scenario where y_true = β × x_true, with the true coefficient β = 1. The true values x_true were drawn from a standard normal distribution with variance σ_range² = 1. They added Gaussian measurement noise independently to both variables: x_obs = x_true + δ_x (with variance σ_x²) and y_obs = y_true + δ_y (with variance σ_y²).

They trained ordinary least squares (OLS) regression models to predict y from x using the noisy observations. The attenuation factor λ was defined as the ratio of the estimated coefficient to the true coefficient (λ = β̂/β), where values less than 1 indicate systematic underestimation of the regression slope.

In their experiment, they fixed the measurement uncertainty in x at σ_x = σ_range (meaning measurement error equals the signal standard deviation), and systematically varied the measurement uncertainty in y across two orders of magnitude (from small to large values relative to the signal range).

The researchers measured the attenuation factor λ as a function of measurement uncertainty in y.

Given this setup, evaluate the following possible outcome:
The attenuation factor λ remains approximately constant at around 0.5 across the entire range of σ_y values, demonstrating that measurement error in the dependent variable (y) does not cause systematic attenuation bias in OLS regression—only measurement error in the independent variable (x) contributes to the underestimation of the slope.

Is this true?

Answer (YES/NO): YES